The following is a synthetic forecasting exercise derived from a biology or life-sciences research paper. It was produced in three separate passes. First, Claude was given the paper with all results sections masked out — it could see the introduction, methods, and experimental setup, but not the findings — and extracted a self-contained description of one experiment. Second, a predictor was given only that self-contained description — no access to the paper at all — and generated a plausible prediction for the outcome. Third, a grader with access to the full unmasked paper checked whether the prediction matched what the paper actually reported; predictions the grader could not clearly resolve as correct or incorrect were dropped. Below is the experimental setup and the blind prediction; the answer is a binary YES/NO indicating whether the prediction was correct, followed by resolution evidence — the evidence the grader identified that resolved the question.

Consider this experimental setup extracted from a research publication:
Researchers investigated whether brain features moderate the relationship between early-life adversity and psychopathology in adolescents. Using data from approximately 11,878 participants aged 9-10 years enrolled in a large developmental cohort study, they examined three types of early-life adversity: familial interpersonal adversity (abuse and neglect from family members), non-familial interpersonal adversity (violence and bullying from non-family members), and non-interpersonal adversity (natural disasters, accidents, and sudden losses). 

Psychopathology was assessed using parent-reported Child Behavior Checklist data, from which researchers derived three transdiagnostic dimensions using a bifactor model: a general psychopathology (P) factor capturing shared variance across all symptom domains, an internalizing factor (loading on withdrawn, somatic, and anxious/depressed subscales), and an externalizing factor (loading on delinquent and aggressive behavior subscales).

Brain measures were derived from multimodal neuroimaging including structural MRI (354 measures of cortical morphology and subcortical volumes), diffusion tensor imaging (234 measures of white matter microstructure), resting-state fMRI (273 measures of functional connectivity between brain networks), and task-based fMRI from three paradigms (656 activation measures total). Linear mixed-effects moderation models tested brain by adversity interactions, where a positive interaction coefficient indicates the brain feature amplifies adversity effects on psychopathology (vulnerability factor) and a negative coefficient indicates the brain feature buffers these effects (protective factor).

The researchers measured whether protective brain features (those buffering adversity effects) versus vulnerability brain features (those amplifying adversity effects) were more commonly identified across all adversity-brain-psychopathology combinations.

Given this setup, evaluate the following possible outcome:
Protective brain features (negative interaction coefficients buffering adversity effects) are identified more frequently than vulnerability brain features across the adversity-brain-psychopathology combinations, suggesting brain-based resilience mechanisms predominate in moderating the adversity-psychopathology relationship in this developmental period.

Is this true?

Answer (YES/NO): YES